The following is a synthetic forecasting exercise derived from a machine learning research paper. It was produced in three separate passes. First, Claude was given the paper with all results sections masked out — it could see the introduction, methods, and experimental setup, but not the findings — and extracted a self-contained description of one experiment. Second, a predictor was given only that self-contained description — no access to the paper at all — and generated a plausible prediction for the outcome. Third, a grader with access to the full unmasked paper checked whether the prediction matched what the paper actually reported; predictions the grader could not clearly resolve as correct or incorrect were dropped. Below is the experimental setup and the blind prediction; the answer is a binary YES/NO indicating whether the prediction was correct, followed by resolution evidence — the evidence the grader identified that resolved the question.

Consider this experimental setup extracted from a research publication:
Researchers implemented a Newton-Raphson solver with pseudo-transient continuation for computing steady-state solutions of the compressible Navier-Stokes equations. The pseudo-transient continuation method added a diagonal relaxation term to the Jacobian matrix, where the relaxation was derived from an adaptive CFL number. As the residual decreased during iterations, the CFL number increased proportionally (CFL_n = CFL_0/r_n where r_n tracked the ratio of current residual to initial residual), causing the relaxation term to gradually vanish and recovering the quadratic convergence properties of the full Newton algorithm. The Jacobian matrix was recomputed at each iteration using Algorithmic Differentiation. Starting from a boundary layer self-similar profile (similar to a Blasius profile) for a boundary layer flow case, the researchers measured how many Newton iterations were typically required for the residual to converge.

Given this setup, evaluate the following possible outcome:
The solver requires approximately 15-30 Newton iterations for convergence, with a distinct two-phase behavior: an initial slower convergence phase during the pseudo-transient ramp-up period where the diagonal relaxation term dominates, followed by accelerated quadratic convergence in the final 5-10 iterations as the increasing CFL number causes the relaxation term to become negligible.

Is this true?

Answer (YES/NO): NO